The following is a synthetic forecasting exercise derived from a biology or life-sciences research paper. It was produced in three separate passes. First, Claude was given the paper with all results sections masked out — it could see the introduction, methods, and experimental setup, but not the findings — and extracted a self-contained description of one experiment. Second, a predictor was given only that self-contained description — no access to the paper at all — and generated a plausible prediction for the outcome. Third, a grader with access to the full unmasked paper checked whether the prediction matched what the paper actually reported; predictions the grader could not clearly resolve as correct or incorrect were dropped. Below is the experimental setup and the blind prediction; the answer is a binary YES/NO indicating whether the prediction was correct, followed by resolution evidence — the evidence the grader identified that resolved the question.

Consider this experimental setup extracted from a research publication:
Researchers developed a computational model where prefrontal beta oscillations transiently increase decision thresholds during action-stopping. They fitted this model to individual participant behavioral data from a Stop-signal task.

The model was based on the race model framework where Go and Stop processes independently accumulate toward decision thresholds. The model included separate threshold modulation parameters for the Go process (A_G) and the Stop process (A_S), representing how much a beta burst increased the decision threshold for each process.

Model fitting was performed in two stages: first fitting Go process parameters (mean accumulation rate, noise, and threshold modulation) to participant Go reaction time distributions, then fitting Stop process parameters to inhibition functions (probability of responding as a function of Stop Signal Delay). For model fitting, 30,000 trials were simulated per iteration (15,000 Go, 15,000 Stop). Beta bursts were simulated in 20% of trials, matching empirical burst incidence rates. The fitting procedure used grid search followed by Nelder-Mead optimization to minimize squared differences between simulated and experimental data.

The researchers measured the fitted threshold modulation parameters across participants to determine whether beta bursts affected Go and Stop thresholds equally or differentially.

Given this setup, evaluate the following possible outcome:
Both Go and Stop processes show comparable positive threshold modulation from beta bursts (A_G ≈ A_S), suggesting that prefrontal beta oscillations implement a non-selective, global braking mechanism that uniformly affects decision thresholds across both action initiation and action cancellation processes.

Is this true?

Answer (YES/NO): NO